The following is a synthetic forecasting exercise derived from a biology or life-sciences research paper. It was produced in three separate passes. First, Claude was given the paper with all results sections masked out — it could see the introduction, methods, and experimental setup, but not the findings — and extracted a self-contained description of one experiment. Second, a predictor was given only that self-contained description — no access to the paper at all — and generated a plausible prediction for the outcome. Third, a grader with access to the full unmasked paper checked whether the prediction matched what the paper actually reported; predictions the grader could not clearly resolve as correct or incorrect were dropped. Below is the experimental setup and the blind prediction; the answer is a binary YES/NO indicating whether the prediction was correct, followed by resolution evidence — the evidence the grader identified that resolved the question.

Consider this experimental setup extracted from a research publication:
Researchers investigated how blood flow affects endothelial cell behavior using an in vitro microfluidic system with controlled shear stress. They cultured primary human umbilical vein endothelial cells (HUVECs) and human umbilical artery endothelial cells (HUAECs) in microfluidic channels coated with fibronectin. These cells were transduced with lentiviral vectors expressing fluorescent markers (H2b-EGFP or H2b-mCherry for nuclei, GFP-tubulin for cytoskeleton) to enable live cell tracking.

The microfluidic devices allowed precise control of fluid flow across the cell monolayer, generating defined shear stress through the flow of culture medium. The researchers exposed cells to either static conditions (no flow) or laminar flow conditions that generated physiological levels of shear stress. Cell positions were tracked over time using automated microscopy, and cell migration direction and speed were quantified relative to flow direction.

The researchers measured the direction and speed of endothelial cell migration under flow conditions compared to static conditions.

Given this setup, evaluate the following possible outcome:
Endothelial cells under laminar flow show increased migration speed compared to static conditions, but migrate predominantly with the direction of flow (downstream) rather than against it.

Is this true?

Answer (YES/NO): NO